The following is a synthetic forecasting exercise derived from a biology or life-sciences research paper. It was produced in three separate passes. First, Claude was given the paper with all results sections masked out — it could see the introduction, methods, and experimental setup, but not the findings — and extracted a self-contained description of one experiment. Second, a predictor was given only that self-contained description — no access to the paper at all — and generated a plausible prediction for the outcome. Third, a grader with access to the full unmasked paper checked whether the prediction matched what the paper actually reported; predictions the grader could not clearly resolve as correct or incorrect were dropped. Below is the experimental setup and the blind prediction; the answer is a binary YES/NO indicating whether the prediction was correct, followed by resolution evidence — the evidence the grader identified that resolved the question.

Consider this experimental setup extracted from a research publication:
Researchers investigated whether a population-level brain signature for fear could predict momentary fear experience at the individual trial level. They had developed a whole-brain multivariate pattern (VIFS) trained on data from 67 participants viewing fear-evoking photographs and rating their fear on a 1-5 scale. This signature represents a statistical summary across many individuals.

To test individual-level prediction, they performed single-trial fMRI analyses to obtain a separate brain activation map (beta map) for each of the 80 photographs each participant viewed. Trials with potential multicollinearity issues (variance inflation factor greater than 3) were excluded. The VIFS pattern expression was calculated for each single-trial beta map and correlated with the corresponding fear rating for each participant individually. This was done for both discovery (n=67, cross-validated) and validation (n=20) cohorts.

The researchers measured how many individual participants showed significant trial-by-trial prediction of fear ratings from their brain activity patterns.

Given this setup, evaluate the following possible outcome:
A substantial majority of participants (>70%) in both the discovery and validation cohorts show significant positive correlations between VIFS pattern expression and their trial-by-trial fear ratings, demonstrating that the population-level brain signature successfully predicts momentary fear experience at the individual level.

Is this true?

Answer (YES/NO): YES